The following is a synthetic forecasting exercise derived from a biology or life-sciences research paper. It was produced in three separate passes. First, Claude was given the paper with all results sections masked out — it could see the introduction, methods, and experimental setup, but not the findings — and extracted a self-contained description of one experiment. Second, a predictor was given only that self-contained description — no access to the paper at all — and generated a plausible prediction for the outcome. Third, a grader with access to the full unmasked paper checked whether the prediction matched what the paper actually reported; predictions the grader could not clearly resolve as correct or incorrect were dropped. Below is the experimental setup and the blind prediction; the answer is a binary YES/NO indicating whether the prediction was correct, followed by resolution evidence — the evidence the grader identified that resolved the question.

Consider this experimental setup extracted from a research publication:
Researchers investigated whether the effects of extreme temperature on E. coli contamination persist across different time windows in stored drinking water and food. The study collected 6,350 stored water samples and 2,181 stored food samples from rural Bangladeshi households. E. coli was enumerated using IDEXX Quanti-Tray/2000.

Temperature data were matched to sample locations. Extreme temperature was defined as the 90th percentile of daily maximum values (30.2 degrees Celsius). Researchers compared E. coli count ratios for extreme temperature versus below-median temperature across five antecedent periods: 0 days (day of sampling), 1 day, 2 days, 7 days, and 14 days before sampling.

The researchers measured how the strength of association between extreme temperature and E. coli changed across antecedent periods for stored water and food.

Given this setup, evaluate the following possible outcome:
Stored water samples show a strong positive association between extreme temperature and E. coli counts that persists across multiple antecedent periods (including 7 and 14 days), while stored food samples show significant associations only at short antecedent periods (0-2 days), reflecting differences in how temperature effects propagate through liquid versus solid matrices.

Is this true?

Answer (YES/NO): NO